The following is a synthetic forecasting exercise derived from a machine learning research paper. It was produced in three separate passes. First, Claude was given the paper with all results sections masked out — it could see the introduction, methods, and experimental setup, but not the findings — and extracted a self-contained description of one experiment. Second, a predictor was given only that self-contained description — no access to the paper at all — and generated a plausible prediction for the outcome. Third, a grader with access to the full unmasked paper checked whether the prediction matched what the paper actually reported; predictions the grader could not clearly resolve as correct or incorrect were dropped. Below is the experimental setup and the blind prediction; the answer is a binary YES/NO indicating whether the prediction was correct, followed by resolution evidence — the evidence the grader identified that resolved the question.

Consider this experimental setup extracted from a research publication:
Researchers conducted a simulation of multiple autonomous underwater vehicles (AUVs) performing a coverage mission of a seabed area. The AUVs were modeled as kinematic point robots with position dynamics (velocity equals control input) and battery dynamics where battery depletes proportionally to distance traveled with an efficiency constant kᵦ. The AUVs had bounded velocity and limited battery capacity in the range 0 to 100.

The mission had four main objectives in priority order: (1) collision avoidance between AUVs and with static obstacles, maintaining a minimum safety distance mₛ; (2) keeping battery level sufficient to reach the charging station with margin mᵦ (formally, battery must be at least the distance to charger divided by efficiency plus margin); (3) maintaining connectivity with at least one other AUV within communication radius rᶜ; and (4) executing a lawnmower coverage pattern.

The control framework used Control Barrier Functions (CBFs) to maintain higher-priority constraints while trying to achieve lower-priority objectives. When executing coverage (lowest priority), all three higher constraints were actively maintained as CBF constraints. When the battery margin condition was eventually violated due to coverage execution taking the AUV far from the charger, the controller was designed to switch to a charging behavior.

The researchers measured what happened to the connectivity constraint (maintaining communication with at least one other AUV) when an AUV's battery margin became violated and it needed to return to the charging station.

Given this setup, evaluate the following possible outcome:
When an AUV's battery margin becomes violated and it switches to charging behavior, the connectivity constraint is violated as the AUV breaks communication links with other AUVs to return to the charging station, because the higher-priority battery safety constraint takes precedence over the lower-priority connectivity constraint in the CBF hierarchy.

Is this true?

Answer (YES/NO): YES